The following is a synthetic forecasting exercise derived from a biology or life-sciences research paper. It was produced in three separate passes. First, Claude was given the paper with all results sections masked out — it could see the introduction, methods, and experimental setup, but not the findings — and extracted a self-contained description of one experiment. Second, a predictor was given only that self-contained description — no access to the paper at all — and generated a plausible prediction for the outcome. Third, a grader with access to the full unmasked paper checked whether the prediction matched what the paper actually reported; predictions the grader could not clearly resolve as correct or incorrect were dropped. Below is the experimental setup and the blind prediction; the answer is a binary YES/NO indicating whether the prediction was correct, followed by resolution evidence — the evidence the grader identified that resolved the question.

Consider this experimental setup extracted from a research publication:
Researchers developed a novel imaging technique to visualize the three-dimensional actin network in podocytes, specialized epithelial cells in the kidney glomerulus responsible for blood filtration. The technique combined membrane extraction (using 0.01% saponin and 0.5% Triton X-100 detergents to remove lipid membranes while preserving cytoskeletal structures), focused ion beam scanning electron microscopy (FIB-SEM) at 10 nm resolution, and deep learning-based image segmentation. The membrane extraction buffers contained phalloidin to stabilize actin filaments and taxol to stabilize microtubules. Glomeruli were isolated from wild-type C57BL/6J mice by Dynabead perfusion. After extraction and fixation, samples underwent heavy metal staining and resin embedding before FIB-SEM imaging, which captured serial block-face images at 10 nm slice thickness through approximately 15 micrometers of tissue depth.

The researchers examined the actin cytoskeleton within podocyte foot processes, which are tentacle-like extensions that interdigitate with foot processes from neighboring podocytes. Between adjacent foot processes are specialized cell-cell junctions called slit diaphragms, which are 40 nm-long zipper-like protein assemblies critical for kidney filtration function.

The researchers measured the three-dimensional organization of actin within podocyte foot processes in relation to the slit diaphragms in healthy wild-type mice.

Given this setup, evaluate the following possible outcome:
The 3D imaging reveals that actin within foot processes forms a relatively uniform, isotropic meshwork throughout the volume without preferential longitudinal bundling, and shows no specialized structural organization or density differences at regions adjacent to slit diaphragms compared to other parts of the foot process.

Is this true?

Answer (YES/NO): NO